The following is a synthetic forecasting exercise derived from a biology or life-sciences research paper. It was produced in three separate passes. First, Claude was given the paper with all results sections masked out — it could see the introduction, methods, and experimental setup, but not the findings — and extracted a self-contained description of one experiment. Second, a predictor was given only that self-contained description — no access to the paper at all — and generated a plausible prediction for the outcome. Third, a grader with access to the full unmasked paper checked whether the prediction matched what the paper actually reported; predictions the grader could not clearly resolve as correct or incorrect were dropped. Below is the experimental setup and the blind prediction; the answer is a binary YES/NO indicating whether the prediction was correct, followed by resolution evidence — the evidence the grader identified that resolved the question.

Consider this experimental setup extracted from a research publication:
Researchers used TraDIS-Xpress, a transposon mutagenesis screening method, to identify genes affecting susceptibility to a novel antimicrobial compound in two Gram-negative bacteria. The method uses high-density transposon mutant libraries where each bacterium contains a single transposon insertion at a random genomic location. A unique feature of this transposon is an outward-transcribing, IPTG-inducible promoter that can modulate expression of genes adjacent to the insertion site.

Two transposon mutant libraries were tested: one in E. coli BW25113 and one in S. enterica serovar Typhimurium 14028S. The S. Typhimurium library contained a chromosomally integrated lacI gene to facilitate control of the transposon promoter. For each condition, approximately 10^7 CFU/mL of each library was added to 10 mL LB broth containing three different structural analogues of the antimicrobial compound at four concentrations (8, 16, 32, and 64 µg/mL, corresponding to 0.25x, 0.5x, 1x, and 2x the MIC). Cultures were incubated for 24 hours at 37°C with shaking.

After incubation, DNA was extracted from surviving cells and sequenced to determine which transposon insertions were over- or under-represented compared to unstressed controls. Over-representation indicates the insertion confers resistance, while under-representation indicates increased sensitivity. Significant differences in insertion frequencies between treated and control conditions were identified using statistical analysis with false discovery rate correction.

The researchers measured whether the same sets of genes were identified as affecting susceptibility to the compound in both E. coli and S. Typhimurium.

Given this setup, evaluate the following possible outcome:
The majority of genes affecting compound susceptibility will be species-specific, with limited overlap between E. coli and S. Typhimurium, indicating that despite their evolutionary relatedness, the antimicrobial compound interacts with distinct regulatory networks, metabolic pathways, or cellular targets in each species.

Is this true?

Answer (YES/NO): NO